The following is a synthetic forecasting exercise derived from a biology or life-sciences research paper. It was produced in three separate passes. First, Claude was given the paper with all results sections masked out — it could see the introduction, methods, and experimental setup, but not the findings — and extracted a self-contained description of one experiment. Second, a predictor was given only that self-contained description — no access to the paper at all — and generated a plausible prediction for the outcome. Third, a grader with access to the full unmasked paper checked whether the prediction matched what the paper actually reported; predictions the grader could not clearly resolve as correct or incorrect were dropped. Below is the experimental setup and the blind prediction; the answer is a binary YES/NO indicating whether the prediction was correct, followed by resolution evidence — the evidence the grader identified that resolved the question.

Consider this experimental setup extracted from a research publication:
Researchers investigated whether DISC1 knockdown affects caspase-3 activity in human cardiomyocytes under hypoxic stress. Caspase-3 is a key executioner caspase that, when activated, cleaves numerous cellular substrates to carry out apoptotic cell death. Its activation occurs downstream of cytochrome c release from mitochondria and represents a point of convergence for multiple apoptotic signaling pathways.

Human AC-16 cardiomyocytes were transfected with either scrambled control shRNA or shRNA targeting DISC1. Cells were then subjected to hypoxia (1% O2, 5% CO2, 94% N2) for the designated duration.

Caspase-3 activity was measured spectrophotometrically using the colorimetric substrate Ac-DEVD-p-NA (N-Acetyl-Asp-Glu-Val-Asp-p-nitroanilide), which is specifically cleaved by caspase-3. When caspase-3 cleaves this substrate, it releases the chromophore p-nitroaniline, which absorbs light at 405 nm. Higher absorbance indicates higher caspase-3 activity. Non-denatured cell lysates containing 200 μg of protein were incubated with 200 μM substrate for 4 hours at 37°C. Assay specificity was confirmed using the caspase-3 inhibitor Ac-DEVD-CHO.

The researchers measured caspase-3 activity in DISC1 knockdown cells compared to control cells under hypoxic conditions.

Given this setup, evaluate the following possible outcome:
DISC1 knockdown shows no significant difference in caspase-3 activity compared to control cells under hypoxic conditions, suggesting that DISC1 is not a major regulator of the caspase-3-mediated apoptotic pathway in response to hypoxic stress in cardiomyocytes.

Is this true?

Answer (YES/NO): NO